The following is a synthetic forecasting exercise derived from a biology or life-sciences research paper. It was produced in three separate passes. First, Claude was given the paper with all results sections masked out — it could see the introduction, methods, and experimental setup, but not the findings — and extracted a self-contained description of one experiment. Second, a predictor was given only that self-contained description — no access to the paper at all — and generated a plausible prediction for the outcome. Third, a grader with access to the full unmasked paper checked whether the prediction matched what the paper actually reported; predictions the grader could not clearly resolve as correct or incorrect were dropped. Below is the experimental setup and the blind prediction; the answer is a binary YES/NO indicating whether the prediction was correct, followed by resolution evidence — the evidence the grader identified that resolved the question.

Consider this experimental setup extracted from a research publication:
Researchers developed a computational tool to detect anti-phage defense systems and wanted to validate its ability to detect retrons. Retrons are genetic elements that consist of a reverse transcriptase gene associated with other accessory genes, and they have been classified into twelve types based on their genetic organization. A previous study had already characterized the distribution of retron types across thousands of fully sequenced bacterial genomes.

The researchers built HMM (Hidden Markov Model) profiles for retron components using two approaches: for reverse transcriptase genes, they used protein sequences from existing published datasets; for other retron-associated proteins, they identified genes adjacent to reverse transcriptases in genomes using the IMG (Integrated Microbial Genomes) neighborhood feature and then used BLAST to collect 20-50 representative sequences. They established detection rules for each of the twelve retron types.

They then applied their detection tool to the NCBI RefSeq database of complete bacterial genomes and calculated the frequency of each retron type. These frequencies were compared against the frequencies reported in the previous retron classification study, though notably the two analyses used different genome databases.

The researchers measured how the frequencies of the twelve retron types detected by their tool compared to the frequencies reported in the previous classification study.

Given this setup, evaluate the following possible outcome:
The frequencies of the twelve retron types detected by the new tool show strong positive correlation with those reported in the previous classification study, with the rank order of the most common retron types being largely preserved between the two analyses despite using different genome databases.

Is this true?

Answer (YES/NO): YES